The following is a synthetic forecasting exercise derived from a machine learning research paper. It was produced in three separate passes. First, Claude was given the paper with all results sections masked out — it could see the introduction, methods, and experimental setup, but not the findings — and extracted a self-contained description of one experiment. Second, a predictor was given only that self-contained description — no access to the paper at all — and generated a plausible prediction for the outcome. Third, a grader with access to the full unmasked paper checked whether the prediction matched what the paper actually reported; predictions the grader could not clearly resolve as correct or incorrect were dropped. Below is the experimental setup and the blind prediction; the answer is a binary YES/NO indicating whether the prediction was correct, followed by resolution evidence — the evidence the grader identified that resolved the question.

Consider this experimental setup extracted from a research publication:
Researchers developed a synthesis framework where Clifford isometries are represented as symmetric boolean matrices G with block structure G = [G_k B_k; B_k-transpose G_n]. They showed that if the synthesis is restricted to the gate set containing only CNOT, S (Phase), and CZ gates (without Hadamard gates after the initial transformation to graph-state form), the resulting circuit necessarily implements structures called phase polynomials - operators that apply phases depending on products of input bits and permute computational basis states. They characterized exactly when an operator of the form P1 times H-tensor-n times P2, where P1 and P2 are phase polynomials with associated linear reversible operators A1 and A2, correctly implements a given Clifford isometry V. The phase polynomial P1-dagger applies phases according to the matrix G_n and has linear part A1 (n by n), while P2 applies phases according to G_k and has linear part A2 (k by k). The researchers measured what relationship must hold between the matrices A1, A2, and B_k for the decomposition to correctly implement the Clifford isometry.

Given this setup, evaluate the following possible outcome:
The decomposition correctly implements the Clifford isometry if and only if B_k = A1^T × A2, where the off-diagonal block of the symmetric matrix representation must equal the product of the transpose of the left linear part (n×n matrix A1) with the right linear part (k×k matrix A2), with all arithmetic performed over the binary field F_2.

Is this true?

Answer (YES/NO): NO